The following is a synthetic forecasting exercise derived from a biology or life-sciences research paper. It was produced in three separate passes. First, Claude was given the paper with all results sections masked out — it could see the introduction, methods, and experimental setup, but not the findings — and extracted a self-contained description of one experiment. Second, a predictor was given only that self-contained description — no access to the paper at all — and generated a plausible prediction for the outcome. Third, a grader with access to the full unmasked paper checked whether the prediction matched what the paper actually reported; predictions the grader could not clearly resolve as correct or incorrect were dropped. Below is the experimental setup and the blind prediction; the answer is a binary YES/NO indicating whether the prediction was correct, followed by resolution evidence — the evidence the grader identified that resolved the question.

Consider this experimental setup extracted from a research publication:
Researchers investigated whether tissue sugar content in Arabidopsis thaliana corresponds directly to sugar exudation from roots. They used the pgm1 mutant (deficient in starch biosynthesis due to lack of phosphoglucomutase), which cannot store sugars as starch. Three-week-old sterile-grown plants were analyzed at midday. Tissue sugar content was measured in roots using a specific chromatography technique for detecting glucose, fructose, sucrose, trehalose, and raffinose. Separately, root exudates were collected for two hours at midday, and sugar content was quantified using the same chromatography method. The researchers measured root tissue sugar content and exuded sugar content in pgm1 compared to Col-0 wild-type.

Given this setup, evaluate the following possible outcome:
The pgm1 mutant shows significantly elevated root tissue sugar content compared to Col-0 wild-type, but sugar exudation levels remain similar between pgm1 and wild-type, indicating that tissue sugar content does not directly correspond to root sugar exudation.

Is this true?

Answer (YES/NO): NO